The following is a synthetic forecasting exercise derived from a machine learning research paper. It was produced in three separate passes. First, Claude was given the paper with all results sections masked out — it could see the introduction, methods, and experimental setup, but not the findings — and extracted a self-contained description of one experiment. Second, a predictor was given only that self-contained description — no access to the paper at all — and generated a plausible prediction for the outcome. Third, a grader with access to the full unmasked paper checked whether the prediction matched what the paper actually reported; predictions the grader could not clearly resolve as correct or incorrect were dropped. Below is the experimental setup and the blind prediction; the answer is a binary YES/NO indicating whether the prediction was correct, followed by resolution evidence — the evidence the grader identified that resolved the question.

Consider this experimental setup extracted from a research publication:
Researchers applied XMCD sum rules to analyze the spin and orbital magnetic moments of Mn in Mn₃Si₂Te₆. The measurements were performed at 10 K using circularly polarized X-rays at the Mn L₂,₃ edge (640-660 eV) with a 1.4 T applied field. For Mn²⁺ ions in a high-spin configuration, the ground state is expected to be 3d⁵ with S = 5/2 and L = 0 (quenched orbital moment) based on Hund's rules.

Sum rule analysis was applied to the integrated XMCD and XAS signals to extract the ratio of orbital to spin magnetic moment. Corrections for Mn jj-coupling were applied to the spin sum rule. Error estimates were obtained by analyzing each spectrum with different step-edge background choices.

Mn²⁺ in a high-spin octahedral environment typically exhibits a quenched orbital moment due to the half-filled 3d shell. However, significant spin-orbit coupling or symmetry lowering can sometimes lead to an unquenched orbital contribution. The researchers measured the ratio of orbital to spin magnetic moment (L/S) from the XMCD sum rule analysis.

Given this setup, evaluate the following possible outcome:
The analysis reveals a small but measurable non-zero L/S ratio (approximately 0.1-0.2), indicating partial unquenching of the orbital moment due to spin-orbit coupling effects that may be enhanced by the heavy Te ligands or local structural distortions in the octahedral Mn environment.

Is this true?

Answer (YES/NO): NO